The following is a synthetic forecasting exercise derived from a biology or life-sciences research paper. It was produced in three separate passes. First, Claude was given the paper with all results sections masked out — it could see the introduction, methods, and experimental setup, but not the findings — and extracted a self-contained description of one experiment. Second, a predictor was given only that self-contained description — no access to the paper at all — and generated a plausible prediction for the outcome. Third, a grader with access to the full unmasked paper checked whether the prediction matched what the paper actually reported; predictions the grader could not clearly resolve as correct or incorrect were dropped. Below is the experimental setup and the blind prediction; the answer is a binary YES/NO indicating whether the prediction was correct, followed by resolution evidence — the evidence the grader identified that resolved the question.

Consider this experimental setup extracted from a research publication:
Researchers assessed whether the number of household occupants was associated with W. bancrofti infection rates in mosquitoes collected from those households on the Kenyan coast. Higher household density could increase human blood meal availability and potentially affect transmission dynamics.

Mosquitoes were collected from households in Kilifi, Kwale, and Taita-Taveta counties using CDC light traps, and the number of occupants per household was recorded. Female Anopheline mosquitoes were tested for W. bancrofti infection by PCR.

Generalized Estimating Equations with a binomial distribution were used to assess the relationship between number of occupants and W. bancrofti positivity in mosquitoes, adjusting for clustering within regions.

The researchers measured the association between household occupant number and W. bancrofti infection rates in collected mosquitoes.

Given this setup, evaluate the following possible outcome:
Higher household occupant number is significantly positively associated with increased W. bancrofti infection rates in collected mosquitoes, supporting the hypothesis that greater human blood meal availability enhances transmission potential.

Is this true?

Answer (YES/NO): NO